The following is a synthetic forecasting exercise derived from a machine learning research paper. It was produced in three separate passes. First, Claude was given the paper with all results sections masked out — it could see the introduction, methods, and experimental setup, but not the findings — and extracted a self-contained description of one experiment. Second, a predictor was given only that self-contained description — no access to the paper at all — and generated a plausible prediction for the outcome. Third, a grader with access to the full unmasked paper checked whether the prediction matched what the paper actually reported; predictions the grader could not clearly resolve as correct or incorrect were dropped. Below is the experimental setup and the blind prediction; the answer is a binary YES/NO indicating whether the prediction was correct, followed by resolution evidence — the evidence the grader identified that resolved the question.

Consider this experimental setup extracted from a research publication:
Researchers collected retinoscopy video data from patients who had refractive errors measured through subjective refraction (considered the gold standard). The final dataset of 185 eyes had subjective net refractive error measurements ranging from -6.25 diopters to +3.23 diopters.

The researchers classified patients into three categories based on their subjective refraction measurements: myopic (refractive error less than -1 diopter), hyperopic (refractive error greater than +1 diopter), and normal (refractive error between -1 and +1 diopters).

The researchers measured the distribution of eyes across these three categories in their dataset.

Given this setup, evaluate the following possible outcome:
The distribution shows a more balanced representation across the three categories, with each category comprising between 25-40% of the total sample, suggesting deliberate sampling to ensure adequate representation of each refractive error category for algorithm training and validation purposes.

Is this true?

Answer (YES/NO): NO